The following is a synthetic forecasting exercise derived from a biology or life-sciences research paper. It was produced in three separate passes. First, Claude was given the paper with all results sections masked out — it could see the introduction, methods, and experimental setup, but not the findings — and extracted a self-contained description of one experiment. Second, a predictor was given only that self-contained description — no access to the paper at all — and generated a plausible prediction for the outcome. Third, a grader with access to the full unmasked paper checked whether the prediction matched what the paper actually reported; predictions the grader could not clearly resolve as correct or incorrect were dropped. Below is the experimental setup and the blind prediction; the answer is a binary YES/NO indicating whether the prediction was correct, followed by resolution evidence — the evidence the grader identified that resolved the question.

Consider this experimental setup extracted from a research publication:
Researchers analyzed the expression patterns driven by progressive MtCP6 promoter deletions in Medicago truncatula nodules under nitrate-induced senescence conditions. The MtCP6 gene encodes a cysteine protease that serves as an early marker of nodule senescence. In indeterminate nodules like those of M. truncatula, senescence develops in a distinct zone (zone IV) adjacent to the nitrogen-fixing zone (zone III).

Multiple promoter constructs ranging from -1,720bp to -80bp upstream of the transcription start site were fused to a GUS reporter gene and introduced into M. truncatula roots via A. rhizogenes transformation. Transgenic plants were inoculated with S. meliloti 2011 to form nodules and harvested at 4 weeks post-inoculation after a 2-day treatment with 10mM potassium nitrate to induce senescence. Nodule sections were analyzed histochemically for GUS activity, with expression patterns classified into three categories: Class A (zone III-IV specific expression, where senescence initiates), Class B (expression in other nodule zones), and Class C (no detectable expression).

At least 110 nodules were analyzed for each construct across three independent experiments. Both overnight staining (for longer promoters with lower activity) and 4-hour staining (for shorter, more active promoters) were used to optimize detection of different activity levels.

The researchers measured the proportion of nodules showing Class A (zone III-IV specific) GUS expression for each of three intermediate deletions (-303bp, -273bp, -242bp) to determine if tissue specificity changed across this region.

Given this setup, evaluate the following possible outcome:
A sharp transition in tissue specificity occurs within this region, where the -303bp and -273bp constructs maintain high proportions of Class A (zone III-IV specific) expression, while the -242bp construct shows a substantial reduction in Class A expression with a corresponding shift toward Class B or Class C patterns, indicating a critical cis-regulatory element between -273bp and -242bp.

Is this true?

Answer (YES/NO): NO